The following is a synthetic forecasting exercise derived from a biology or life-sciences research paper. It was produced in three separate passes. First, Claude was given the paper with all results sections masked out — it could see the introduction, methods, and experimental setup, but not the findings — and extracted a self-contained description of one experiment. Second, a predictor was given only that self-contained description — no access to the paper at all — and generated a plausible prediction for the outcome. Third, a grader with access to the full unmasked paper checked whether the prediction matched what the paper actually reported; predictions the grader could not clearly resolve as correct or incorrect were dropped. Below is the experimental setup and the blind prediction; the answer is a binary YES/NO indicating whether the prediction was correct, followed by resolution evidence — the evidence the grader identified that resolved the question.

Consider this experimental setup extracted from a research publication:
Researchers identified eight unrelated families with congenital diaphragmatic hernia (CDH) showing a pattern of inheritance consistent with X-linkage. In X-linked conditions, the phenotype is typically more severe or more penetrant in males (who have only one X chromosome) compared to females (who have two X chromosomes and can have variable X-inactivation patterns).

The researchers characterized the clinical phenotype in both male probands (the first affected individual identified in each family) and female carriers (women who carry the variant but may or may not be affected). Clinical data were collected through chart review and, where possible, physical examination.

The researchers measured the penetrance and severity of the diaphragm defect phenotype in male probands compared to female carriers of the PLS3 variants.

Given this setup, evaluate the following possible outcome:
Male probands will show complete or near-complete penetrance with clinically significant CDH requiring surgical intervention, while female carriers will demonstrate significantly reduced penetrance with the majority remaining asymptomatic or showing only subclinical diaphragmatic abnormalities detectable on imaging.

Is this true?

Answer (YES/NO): NO